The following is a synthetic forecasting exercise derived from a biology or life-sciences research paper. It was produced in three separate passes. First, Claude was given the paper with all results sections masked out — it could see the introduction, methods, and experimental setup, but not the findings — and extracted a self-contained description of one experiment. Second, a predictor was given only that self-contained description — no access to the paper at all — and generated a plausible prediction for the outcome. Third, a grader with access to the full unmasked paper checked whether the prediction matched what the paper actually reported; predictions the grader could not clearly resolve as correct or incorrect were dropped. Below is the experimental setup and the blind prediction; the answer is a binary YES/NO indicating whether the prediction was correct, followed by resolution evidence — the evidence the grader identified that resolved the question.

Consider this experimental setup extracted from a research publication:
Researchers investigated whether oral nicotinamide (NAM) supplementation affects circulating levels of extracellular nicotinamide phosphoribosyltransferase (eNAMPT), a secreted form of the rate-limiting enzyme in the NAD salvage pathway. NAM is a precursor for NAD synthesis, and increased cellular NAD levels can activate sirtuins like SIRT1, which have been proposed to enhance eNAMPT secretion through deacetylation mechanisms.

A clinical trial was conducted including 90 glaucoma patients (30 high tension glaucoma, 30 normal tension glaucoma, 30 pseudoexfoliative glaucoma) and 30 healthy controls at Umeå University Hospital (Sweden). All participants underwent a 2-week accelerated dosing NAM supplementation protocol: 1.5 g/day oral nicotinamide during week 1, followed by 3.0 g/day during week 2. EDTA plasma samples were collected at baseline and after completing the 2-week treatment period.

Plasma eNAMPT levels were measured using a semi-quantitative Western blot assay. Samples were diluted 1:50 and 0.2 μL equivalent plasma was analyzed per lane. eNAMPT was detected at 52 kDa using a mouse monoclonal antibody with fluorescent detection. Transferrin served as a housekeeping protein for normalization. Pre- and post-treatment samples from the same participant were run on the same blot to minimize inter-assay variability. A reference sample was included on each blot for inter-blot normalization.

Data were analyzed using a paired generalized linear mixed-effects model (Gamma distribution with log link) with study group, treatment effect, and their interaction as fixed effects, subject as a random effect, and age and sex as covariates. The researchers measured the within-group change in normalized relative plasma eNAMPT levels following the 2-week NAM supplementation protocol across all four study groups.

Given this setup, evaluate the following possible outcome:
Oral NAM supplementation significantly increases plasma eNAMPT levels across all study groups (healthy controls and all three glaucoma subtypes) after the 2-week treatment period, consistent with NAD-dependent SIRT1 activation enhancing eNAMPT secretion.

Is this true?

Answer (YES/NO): NO